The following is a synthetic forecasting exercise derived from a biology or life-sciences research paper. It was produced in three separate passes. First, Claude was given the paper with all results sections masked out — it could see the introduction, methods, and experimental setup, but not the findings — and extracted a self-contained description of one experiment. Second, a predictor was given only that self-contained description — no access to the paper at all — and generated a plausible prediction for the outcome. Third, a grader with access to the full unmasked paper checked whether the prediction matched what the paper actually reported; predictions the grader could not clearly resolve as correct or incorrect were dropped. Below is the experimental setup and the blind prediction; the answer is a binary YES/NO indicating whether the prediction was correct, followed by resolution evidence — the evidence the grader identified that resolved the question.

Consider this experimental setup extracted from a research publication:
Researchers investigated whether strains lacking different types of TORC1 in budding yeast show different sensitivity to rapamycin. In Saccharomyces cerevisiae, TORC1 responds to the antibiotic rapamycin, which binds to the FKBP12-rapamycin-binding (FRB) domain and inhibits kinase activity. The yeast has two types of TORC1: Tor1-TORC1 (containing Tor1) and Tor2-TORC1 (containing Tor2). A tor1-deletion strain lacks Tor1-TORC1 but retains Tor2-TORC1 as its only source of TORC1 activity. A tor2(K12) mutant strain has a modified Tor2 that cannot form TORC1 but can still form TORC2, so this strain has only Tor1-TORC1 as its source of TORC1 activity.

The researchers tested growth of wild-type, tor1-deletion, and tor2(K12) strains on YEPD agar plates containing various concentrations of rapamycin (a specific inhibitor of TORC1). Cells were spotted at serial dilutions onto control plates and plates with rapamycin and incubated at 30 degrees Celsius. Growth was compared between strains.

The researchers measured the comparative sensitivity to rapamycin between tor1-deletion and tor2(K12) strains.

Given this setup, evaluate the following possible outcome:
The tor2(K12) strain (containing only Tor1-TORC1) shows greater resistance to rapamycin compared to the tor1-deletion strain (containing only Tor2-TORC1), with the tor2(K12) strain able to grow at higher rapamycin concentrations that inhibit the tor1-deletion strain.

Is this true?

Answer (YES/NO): NO